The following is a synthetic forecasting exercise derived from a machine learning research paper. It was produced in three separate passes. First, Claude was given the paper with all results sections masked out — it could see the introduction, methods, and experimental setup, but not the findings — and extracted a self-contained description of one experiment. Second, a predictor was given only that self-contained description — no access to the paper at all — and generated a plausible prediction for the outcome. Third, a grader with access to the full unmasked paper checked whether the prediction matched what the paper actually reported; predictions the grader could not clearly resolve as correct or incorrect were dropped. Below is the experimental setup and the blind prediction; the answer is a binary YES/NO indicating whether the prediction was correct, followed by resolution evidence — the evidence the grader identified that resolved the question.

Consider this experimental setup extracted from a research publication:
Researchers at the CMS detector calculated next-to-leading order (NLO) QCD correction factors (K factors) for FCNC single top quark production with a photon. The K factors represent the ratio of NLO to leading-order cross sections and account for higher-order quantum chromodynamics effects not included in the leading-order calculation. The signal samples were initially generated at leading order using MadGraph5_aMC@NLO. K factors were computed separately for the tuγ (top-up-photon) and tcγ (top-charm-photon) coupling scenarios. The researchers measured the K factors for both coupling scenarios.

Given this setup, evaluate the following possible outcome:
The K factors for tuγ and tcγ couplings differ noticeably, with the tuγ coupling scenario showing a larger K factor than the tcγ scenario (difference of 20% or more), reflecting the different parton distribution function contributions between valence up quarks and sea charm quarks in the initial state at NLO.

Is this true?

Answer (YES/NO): NO